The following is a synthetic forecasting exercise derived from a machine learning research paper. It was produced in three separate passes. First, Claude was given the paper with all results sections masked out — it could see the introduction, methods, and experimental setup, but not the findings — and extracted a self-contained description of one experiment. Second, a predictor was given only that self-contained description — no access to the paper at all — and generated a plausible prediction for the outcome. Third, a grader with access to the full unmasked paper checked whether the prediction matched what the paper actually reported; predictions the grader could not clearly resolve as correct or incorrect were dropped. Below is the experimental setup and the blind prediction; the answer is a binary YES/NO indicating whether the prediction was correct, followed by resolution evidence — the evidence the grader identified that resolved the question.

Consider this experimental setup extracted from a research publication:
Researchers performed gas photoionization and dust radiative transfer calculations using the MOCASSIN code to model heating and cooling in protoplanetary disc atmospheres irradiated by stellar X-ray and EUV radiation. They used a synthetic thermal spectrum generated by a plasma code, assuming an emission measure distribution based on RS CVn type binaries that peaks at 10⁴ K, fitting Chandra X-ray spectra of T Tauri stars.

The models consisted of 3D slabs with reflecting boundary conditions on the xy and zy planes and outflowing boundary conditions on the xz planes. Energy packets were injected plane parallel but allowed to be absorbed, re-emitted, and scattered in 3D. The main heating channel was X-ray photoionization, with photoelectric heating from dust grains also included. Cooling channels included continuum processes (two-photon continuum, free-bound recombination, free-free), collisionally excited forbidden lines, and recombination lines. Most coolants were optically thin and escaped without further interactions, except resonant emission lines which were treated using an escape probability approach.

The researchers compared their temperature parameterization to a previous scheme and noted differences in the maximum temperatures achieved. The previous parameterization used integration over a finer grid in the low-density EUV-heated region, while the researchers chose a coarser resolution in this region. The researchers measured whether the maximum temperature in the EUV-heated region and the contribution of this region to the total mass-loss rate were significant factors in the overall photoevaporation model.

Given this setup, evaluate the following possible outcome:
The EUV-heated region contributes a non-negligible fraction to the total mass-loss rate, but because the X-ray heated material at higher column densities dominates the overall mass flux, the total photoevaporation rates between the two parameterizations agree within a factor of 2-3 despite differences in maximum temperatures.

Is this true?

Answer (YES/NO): NO